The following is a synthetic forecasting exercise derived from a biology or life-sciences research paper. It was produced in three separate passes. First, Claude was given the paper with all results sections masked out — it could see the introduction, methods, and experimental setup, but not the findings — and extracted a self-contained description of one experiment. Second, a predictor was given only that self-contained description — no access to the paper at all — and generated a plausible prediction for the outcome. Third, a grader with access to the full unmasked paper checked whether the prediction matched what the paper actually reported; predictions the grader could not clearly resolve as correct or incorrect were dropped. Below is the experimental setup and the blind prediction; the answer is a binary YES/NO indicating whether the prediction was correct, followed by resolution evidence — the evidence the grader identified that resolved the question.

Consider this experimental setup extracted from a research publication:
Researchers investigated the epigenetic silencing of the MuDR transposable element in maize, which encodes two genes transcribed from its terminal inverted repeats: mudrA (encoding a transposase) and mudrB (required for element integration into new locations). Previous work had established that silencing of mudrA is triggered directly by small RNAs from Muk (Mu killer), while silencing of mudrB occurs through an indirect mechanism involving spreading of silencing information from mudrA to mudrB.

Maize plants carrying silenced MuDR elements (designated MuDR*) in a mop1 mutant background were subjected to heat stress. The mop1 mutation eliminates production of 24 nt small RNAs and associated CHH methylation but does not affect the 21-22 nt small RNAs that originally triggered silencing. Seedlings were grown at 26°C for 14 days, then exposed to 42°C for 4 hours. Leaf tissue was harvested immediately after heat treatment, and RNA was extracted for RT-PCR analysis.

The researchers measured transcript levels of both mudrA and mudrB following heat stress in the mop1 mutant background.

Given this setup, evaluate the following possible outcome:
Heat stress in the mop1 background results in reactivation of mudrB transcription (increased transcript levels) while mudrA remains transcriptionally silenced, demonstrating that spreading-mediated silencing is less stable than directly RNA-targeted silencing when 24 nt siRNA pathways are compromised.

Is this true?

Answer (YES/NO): NO